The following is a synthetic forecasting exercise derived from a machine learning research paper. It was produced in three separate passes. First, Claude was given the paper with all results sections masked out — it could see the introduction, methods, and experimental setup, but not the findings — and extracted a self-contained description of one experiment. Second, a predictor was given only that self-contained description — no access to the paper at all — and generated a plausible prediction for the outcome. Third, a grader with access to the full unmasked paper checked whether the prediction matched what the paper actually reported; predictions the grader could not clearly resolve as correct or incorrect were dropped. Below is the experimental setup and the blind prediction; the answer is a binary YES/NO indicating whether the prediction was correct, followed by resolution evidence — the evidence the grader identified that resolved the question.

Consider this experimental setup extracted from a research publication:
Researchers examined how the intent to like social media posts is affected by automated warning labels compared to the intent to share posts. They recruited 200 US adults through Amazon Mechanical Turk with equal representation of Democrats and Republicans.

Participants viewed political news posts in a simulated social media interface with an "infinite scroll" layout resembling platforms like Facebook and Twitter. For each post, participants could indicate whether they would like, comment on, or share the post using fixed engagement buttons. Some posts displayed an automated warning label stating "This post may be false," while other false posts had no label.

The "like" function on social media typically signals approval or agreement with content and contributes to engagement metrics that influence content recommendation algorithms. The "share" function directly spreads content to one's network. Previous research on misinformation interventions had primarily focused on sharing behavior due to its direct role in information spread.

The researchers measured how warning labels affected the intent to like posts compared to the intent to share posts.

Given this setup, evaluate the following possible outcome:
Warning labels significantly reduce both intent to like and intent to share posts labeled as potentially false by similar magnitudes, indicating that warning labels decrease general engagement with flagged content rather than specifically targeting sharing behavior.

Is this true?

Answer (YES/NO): NO